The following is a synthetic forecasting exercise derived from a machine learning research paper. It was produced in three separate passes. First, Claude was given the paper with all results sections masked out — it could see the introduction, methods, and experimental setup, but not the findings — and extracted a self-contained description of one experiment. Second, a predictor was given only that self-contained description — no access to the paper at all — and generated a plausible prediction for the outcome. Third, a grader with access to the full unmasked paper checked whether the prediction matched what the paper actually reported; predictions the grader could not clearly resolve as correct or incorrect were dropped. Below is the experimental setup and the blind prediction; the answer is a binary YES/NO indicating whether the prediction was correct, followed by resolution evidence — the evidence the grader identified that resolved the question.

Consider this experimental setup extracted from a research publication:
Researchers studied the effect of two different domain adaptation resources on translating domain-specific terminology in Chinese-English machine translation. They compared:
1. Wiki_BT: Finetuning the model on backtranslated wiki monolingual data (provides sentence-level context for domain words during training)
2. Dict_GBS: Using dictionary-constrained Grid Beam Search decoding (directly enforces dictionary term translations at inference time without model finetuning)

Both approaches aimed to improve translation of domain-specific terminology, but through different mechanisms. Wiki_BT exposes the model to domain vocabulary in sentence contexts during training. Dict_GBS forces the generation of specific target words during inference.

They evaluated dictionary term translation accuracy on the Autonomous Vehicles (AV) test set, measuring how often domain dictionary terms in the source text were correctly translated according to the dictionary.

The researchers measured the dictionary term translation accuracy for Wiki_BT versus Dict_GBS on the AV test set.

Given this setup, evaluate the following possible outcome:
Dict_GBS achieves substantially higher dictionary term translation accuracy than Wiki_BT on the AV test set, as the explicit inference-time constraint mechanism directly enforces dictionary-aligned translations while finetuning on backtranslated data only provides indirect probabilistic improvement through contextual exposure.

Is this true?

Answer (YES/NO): NO